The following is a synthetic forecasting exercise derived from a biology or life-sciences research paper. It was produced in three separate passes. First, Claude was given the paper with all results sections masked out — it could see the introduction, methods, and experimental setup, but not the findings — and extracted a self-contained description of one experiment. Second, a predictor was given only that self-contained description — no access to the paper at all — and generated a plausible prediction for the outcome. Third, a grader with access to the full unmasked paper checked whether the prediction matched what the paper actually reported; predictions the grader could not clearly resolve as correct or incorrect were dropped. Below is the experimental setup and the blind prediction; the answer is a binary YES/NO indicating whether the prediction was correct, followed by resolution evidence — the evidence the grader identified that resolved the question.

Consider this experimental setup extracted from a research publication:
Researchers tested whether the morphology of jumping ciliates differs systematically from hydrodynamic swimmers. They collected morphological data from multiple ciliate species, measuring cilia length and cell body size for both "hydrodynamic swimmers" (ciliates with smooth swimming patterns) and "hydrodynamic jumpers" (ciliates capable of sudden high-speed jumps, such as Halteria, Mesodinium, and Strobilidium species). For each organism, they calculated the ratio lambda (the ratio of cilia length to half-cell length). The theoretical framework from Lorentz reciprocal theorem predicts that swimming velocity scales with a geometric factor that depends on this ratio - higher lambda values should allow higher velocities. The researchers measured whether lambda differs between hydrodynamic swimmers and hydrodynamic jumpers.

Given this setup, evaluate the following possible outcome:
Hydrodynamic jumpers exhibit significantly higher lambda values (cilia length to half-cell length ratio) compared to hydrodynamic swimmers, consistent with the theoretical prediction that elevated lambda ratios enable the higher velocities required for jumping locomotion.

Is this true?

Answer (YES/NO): YES